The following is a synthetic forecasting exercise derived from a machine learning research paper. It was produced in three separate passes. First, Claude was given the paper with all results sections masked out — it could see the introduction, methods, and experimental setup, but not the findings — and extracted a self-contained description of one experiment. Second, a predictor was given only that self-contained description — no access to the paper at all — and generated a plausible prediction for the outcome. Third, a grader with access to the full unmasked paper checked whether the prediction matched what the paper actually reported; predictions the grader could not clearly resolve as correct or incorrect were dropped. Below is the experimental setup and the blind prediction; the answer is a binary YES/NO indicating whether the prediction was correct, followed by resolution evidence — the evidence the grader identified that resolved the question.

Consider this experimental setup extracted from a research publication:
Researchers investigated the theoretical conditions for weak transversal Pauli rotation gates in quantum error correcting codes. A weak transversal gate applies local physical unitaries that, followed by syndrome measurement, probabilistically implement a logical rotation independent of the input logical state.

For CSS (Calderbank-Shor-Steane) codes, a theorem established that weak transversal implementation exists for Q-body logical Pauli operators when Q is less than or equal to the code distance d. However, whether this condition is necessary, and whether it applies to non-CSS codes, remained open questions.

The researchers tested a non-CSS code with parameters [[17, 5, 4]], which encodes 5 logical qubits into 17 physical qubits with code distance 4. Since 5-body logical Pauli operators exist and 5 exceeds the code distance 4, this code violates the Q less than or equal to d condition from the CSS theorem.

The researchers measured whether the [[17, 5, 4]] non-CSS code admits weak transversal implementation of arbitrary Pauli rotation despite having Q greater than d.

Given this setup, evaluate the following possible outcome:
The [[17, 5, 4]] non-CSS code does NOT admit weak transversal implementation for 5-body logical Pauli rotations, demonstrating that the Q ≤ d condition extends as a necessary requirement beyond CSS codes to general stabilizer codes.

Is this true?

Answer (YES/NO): NO